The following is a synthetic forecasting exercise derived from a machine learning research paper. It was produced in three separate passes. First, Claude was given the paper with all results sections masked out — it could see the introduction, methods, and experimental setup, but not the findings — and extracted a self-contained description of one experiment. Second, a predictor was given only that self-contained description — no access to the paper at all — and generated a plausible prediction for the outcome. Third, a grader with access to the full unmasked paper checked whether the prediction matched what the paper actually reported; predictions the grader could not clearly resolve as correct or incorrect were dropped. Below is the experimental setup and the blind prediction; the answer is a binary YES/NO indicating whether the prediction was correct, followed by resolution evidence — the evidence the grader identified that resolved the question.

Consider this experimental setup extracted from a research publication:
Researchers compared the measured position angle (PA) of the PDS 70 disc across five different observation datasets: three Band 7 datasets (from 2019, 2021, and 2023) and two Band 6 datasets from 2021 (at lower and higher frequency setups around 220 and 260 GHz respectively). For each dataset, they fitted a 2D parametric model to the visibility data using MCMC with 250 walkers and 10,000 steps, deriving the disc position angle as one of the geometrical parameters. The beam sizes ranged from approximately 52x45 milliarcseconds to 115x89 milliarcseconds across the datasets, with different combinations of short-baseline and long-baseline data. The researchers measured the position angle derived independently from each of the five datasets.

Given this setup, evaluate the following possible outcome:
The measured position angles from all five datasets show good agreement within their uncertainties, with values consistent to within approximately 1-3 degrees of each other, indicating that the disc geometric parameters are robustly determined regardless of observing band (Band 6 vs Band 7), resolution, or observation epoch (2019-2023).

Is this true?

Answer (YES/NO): YES